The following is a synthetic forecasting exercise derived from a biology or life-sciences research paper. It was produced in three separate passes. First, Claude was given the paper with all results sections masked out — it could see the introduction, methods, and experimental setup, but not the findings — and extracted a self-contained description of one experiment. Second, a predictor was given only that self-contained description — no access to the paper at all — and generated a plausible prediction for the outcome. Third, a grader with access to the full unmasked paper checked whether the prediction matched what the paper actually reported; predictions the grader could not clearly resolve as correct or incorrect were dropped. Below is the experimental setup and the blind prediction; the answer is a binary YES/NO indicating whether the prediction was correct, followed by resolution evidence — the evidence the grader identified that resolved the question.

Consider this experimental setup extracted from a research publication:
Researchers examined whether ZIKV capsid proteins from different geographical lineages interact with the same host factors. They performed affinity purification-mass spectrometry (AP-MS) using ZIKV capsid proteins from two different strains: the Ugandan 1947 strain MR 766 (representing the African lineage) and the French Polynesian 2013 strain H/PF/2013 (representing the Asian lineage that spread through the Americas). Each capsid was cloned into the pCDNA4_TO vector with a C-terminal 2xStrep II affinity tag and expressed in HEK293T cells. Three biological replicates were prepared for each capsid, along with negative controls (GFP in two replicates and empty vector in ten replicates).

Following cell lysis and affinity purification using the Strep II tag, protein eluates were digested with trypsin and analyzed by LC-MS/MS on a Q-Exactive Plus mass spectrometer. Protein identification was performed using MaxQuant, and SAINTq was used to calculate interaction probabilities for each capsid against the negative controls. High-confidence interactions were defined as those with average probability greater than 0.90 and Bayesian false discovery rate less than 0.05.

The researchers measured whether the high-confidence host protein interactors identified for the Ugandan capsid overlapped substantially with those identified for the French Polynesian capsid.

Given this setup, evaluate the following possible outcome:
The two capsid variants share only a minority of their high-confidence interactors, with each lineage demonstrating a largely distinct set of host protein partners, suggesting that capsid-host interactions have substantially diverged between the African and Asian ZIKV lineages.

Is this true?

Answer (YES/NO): NO